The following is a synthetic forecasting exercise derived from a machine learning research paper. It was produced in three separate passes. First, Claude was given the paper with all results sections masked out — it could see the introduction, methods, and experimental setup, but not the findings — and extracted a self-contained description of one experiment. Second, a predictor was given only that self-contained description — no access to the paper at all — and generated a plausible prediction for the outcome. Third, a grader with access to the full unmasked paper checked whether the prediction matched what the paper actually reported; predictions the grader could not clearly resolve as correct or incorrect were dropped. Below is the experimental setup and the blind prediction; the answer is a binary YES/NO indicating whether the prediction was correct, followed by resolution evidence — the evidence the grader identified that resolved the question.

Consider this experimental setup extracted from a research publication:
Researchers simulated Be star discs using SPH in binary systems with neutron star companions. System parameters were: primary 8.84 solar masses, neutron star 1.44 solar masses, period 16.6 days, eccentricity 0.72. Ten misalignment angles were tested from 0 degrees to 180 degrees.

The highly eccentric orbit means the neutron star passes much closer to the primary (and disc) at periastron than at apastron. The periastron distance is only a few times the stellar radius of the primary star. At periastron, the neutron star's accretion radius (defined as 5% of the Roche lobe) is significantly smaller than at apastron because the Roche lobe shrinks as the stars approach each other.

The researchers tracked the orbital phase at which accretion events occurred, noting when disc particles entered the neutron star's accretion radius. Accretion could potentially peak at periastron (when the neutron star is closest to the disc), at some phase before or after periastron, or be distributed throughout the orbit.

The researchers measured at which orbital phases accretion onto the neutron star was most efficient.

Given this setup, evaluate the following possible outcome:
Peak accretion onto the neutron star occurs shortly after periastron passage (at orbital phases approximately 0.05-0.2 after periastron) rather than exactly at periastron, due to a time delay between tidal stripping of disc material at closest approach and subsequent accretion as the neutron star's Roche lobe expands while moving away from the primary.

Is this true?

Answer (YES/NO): NO